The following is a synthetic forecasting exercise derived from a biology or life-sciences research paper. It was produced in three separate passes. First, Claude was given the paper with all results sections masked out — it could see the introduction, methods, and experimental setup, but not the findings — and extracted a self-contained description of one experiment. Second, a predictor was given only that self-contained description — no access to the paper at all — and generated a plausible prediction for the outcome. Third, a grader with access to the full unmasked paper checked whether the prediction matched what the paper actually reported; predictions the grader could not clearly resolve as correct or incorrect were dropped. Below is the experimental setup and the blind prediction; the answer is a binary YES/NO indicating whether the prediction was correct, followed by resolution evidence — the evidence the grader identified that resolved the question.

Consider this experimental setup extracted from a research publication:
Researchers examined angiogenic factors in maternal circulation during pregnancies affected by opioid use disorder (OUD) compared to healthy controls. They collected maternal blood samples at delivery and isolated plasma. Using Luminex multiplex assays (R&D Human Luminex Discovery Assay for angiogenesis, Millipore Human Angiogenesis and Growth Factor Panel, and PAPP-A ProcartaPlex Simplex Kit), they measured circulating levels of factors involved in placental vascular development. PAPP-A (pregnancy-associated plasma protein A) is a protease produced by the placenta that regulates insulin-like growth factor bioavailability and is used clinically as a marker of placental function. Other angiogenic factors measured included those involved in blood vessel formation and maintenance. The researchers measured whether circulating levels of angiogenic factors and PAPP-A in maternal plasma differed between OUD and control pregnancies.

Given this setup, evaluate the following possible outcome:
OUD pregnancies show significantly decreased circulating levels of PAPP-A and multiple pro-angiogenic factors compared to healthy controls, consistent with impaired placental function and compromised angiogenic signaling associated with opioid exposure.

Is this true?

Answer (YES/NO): NO